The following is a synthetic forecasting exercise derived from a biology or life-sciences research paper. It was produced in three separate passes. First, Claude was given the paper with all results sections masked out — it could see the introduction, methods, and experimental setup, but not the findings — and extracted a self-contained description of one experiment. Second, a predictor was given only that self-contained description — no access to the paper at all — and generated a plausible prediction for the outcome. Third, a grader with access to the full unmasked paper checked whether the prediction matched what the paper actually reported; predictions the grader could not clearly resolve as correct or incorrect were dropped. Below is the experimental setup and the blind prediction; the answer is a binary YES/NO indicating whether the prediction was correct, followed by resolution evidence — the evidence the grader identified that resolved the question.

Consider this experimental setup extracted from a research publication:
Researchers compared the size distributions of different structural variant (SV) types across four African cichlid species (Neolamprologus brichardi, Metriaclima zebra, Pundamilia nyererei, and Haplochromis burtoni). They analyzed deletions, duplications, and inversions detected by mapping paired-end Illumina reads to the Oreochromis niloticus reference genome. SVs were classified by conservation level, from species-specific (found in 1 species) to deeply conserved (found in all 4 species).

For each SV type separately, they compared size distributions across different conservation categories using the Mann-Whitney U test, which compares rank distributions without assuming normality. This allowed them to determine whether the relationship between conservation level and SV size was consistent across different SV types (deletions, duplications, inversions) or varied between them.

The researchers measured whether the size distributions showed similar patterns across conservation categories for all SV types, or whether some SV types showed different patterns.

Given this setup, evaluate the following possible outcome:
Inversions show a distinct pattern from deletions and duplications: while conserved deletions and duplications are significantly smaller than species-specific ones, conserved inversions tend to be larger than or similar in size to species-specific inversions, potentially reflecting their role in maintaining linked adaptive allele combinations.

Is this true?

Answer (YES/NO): NO